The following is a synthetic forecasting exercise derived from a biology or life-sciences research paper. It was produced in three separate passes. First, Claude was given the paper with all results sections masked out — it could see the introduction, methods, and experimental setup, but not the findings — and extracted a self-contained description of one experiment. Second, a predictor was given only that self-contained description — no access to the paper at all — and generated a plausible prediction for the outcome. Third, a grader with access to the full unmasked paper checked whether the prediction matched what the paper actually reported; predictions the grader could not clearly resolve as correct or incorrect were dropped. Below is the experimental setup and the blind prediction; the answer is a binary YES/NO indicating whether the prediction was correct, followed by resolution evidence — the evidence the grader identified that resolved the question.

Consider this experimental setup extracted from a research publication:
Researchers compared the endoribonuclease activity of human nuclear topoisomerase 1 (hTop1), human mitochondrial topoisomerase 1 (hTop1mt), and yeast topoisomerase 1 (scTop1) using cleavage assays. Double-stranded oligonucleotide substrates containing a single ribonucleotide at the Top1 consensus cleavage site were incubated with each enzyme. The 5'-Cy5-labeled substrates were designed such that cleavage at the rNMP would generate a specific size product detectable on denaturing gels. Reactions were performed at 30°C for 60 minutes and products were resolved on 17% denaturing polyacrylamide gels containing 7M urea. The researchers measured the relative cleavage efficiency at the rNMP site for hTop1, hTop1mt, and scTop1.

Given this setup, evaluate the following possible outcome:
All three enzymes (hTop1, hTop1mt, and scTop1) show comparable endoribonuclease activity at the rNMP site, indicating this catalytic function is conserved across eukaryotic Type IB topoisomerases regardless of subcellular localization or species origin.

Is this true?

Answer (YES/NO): NO